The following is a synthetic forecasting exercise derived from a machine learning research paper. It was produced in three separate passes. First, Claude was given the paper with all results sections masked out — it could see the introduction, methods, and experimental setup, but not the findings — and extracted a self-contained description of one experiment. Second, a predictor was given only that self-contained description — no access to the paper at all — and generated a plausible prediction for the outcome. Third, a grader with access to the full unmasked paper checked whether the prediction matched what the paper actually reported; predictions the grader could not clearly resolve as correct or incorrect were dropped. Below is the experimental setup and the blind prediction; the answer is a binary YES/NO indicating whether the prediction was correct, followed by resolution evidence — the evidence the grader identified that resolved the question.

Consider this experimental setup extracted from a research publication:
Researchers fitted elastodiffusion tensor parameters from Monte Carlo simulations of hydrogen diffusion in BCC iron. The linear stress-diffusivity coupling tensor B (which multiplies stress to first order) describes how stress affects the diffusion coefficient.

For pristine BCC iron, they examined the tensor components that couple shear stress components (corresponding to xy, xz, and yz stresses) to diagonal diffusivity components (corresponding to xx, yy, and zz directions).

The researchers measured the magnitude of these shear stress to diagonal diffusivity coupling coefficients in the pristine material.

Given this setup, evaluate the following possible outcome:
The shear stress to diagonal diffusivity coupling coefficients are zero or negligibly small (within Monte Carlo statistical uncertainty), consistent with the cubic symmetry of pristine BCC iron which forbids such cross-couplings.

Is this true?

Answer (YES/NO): NO